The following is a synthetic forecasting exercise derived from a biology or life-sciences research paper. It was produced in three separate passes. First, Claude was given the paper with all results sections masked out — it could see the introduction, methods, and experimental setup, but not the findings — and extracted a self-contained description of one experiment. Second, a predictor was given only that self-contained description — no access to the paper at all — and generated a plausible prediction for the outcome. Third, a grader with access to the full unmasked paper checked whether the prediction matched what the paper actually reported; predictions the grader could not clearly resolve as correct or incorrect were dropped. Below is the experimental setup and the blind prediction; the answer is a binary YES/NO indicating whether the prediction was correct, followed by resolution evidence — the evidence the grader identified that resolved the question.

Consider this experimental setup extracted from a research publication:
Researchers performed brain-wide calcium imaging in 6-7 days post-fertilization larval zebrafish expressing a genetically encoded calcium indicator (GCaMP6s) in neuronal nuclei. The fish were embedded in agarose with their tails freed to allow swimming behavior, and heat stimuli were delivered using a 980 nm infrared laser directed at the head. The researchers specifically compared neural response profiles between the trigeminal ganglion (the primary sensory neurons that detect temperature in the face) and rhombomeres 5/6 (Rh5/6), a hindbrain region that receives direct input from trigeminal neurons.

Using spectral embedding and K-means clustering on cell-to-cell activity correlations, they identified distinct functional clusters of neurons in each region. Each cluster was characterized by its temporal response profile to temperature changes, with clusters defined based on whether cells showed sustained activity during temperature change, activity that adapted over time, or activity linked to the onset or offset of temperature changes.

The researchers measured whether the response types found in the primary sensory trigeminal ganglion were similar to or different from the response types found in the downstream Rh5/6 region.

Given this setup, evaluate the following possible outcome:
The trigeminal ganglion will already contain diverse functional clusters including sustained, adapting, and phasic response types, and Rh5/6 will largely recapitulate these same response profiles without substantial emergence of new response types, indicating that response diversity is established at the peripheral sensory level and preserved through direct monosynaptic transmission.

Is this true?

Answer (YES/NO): NO